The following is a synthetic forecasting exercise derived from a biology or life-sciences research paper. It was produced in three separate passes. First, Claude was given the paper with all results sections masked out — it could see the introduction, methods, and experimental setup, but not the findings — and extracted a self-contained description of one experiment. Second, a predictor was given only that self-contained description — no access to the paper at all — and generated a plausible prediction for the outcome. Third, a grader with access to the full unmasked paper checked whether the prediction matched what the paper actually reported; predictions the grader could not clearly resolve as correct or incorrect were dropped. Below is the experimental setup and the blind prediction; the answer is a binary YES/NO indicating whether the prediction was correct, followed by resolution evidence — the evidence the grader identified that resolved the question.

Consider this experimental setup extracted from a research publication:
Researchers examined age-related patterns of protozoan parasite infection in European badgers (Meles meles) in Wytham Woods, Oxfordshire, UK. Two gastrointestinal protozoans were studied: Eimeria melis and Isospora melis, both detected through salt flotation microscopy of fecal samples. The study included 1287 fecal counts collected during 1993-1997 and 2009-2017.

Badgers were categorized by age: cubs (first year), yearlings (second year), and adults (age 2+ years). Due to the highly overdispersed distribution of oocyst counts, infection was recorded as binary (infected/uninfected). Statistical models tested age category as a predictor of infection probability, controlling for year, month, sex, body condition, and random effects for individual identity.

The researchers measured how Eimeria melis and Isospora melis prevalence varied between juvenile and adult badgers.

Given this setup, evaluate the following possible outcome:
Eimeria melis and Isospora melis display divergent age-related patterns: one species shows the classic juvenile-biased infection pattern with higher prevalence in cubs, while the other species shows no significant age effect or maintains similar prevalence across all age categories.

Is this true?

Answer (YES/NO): NO